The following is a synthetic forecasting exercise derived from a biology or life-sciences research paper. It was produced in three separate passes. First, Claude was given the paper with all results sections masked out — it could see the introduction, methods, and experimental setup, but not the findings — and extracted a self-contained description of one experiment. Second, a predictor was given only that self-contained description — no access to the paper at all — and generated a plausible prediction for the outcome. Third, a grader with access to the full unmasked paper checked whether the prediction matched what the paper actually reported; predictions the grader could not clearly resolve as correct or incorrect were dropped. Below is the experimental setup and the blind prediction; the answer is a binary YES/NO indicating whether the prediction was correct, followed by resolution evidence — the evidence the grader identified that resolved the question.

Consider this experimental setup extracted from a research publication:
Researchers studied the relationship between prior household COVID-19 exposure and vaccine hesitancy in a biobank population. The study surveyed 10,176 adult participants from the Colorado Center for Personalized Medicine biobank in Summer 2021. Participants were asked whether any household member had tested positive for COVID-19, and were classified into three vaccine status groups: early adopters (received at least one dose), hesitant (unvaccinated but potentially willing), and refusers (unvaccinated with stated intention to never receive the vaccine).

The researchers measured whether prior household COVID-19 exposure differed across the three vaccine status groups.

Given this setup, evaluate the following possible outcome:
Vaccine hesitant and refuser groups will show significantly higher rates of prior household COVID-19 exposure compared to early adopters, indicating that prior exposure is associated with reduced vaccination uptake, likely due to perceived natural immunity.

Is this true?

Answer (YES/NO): NO